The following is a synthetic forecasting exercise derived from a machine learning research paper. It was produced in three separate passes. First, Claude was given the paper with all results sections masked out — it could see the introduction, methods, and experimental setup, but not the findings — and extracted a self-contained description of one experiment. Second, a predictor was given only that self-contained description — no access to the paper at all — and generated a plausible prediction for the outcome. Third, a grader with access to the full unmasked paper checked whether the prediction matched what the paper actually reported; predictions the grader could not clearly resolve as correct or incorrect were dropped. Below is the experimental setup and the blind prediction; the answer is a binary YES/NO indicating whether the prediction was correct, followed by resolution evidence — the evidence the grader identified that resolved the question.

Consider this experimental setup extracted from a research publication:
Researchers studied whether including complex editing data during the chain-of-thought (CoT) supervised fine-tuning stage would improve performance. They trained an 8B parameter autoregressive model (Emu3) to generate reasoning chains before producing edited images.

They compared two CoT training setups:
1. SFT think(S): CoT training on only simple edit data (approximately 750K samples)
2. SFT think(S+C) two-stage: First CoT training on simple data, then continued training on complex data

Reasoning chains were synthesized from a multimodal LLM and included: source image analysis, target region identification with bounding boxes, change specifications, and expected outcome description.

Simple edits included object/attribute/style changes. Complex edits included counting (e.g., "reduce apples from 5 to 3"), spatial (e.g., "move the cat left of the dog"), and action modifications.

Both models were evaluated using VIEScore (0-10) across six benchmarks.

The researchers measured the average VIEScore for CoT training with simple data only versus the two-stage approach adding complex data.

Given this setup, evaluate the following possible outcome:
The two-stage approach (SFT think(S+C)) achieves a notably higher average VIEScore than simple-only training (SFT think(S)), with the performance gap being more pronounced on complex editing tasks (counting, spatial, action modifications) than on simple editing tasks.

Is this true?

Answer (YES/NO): NO